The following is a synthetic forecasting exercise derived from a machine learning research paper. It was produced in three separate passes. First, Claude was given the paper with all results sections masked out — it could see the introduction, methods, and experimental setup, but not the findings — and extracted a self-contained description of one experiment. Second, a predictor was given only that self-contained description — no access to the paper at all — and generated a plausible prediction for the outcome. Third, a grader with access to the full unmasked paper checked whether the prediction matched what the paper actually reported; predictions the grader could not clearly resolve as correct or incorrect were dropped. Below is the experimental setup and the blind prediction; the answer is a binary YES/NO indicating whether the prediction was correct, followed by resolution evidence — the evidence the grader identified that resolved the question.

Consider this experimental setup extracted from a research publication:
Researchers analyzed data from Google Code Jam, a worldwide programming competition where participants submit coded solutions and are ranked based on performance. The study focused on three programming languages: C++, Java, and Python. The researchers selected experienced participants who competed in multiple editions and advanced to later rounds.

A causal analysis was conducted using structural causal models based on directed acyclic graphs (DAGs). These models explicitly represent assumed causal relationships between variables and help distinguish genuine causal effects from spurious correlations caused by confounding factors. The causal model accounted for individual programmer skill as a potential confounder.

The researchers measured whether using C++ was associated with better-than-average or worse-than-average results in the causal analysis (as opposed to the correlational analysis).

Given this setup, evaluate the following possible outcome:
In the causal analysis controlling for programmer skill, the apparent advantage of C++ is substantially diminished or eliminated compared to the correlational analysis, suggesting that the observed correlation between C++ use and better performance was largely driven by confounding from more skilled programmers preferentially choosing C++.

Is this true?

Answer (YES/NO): NO